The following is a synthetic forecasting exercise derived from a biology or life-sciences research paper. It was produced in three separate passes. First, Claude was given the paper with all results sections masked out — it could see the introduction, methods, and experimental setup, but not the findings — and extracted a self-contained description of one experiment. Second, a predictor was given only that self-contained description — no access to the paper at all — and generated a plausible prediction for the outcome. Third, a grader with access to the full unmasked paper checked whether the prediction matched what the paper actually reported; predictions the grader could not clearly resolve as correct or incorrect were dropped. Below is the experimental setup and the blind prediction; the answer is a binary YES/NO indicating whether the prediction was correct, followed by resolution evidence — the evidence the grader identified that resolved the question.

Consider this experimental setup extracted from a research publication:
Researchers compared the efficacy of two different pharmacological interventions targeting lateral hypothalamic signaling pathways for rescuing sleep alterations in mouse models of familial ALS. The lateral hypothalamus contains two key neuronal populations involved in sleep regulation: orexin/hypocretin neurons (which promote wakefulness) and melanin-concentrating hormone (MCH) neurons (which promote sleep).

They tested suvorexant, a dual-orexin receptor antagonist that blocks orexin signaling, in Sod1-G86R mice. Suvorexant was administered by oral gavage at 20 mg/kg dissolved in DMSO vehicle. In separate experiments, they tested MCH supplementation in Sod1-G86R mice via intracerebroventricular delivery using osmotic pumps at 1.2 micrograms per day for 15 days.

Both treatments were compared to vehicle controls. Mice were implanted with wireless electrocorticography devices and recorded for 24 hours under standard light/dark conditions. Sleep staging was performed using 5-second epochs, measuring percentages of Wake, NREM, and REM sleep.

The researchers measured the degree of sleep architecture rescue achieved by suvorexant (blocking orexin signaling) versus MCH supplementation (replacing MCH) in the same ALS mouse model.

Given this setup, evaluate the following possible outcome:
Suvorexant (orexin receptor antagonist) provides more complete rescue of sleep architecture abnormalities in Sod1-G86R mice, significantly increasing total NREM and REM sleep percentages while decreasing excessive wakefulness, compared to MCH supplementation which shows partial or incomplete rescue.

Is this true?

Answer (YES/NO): YES